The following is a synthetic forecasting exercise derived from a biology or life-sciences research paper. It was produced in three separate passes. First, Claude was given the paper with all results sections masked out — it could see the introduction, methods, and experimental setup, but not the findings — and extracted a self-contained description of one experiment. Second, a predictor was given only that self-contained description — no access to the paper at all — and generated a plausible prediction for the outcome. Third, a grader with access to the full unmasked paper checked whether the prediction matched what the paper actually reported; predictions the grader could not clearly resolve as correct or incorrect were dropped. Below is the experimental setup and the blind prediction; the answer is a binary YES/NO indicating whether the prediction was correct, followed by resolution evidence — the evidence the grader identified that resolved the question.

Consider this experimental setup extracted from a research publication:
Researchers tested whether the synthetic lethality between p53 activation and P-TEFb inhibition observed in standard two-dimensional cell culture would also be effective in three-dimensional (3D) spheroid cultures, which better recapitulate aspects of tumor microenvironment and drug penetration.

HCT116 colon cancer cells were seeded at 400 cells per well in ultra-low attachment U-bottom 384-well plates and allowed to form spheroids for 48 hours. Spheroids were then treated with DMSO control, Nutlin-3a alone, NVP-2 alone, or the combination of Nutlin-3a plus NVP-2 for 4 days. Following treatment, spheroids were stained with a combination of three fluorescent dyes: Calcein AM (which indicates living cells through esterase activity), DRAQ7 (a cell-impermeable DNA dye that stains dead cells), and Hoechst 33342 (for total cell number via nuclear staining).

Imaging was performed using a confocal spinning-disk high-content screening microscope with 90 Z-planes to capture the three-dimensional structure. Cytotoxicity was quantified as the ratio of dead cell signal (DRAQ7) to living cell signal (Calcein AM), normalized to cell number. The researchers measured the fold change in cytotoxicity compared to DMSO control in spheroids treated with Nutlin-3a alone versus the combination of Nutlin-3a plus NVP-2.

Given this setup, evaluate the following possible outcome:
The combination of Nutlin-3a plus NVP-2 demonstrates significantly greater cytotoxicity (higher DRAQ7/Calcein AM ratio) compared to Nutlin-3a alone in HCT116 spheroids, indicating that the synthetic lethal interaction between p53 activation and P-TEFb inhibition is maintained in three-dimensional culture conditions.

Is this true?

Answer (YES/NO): YES